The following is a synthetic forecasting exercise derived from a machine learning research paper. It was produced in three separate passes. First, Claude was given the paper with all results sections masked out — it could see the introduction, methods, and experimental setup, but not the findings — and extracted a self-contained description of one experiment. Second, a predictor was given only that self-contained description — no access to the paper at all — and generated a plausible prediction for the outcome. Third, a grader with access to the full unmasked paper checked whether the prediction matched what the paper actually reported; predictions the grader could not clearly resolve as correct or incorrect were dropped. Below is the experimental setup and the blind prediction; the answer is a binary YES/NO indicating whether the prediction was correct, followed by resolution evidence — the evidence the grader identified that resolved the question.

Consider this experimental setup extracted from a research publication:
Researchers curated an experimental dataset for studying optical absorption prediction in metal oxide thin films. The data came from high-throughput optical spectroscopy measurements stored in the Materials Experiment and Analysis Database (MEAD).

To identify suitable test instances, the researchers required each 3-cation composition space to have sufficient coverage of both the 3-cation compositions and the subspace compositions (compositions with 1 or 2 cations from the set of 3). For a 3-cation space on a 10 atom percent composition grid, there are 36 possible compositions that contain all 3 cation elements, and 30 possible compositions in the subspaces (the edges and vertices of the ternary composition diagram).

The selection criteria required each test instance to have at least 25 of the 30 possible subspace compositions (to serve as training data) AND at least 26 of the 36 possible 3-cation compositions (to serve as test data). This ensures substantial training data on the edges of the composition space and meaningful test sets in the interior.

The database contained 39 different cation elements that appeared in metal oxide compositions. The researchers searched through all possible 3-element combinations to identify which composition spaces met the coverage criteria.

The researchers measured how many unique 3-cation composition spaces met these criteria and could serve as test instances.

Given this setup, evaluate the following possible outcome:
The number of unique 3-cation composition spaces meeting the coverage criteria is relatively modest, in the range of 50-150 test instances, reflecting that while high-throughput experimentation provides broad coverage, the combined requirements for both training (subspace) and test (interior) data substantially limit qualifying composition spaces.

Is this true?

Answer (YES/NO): YES